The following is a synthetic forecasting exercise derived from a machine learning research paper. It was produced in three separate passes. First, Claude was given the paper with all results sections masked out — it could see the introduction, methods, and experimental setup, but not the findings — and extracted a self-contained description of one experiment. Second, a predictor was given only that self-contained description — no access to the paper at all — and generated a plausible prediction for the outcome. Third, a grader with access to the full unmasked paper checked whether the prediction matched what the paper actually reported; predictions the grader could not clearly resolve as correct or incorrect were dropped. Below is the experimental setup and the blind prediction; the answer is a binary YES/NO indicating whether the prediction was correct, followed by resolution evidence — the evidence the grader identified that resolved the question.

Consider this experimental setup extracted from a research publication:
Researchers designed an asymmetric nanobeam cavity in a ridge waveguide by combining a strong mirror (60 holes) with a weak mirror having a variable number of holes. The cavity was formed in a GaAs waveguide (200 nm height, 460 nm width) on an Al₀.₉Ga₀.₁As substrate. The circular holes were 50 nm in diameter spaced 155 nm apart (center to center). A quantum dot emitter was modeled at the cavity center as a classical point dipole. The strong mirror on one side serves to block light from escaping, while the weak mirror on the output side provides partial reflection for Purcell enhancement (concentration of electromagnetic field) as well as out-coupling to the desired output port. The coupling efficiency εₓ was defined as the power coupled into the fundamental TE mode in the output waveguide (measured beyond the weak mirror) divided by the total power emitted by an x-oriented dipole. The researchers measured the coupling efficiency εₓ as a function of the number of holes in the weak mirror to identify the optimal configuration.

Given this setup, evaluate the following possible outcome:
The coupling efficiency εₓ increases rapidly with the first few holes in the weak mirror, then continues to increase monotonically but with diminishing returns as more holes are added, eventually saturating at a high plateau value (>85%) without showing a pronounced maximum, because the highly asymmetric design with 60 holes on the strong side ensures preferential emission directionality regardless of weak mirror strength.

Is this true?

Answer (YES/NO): NO